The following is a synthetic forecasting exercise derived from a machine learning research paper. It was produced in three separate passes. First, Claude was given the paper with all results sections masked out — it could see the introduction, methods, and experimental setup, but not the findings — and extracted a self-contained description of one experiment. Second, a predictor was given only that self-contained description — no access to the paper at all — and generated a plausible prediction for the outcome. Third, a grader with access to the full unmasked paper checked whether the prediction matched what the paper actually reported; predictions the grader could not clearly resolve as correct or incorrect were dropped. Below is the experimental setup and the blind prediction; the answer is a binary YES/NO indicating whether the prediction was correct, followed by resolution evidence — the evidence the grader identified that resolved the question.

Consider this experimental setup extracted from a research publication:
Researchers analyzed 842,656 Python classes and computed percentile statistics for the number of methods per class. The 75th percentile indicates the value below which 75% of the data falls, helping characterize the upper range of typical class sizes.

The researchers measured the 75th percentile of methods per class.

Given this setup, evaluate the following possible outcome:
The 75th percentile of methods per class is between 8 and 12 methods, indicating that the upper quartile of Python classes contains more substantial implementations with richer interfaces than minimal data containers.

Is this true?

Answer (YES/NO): NO